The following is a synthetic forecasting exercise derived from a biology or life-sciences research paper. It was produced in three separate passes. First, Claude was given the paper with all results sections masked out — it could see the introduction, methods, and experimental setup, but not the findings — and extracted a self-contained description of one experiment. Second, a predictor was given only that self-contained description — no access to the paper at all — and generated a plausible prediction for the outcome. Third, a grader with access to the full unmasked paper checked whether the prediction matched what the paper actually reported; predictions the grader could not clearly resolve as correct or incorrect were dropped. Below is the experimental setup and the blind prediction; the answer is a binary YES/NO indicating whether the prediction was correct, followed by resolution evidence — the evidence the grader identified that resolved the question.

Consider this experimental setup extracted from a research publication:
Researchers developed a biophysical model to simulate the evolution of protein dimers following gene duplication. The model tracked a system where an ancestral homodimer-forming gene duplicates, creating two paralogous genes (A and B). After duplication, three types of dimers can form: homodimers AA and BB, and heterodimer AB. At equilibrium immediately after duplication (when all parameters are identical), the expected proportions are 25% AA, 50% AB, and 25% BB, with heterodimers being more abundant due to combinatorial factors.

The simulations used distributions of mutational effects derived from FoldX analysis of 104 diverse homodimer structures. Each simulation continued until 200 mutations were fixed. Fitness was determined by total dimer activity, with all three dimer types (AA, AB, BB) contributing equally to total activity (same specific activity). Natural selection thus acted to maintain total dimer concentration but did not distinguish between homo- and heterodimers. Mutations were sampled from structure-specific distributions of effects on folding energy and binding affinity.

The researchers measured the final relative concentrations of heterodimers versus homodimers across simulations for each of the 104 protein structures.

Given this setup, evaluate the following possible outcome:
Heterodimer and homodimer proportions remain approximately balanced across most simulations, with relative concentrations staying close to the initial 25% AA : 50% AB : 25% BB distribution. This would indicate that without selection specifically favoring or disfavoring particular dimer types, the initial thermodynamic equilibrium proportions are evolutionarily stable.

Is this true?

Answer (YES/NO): NO